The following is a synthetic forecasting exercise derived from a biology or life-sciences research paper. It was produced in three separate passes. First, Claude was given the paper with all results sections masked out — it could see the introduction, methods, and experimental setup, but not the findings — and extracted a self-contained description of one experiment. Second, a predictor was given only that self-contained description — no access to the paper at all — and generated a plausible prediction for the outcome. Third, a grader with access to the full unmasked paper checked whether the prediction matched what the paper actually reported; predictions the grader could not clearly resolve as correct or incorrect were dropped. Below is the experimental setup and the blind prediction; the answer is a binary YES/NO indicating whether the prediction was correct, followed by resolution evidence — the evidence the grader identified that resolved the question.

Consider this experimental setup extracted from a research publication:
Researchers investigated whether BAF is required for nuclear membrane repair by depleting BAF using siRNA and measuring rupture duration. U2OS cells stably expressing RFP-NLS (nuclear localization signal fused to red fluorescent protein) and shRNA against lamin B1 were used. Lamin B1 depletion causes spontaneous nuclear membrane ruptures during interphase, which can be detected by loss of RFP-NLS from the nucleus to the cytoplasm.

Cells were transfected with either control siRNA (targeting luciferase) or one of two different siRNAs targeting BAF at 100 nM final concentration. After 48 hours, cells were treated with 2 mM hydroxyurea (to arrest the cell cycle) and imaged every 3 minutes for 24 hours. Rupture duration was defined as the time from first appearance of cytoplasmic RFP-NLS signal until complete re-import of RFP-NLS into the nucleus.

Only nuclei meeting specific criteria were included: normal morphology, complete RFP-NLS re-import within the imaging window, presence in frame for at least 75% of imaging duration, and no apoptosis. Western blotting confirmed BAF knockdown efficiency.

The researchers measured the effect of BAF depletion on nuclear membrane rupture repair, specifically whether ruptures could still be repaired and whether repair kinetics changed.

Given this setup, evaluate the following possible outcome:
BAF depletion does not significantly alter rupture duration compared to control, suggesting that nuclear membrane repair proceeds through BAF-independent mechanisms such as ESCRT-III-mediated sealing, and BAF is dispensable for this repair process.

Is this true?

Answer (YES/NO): NO